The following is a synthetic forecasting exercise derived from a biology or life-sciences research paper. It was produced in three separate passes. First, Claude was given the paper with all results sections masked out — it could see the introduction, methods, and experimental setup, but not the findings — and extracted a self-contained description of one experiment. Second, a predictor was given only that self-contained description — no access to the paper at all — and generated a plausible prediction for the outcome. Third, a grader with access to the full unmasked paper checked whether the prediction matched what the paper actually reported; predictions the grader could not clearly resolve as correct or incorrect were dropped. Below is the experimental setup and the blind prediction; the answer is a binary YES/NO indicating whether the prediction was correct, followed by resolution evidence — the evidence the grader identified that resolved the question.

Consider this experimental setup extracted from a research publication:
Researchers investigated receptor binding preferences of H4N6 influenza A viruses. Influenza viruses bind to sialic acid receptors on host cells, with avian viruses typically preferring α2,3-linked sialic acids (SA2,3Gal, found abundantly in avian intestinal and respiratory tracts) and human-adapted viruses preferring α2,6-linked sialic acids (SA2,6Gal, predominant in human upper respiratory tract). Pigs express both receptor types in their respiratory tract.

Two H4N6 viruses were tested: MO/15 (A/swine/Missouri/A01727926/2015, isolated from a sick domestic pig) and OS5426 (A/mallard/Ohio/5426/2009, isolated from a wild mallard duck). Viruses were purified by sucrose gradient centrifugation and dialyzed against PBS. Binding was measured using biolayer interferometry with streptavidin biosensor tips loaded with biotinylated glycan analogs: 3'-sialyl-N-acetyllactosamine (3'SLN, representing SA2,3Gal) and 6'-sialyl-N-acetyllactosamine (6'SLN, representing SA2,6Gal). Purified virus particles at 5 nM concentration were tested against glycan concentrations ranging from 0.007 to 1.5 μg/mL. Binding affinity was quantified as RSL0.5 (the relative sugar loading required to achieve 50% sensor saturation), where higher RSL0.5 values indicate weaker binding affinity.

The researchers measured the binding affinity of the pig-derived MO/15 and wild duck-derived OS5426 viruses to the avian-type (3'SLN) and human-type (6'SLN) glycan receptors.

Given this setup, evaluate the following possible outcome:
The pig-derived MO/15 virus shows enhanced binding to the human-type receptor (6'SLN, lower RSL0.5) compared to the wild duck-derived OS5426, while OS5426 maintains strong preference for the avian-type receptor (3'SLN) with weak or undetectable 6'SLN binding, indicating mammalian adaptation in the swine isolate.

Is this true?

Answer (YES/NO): NO